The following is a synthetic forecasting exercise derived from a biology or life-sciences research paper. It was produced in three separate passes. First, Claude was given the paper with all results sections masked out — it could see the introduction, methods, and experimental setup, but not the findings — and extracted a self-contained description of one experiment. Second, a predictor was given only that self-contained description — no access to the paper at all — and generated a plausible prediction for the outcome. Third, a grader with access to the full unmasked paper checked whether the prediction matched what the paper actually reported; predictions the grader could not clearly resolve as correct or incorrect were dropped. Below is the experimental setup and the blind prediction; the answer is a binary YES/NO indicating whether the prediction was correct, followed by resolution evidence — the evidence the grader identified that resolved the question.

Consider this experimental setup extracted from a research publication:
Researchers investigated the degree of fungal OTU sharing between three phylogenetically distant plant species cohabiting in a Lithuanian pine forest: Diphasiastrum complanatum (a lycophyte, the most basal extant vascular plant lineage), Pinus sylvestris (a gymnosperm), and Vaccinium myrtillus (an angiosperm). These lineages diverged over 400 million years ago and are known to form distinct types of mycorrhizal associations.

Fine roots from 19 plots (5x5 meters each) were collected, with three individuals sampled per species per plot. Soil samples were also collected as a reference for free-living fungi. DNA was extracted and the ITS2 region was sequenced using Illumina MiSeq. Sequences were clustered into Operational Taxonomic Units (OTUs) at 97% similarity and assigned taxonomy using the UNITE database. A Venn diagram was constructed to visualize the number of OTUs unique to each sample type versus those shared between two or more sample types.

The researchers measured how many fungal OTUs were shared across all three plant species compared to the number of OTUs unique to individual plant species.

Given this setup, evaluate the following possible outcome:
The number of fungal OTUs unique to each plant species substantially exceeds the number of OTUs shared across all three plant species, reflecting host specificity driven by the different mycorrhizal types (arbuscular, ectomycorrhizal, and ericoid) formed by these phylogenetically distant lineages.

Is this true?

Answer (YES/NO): NO